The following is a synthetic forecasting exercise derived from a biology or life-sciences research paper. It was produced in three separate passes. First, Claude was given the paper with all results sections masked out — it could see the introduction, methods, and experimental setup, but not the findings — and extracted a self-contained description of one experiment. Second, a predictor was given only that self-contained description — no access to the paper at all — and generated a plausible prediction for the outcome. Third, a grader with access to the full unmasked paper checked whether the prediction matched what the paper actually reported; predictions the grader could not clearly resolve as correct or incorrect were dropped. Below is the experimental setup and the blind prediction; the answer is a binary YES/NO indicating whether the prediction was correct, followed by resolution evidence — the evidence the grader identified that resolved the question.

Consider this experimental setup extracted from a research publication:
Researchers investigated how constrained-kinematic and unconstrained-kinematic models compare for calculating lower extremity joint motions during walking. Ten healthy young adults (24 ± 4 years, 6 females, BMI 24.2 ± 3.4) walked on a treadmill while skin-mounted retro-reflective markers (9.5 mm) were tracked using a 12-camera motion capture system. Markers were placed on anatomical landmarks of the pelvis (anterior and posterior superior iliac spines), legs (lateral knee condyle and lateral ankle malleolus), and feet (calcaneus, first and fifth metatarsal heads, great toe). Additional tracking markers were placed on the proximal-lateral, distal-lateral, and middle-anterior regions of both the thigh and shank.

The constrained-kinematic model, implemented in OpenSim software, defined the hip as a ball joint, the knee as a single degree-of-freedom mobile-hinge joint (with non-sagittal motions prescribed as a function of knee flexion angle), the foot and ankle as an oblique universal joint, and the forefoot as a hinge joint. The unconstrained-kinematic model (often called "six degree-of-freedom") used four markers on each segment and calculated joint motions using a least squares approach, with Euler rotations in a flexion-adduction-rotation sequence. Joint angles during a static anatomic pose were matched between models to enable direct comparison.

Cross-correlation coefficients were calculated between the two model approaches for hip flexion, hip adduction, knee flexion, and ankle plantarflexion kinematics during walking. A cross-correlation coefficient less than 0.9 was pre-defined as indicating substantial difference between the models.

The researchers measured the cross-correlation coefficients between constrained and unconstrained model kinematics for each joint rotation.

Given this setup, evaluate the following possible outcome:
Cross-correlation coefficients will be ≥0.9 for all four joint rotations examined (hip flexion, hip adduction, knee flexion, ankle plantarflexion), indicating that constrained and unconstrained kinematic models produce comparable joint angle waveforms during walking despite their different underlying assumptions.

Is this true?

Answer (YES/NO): NO